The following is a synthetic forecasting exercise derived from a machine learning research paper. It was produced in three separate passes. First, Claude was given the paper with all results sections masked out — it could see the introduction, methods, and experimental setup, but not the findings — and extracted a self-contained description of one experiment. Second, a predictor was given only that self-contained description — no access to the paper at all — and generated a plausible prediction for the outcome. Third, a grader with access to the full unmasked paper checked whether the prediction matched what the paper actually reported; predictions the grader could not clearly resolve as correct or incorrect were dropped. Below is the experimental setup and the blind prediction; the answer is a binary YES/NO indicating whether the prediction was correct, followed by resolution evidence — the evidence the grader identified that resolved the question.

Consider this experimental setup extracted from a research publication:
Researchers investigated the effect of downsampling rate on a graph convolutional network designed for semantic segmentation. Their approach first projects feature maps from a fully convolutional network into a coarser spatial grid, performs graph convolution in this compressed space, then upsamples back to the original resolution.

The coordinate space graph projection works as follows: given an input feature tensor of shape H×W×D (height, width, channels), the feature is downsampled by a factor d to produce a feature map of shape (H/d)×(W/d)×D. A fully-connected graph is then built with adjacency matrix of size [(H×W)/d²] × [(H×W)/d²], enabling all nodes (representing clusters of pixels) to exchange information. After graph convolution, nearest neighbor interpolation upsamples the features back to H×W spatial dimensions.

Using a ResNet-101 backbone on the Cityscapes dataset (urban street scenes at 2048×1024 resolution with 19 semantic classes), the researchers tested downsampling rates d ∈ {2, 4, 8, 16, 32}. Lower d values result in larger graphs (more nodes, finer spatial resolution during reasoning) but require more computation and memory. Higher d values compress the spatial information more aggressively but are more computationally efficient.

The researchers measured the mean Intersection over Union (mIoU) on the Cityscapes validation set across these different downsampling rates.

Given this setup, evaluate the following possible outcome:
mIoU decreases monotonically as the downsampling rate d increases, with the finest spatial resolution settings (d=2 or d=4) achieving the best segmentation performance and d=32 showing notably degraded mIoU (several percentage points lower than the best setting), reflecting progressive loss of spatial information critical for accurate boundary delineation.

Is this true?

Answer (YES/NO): NO